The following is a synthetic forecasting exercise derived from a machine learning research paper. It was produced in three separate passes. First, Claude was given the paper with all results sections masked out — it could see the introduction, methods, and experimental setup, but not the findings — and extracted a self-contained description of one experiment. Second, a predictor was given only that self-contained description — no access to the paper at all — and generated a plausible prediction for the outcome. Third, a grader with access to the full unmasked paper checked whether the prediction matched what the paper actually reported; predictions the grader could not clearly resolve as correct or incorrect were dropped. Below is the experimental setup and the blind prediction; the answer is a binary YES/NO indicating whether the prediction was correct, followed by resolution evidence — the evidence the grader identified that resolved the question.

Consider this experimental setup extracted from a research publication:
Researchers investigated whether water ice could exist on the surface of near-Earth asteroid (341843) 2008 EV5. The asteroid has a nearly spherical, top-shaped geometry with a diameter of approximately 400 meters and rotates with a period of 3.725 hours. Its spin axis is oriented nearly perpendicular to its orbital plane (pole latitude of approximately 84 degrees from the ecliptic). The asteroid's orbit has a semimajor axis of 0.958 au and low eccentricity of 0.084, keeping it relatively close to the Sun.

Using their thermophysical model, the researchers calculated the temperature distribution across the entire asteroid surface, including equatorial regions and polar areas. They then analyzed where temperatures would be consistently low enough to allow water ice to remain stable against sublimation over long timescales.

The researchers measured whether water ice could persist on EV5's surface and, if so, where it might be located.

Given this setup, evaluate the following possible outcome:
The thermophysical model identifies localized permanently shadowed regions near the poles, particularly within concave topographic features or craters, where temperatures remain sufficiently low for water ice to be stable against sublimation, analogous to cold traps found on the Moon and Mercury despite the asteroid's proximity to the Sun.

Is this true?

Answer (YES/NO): NO